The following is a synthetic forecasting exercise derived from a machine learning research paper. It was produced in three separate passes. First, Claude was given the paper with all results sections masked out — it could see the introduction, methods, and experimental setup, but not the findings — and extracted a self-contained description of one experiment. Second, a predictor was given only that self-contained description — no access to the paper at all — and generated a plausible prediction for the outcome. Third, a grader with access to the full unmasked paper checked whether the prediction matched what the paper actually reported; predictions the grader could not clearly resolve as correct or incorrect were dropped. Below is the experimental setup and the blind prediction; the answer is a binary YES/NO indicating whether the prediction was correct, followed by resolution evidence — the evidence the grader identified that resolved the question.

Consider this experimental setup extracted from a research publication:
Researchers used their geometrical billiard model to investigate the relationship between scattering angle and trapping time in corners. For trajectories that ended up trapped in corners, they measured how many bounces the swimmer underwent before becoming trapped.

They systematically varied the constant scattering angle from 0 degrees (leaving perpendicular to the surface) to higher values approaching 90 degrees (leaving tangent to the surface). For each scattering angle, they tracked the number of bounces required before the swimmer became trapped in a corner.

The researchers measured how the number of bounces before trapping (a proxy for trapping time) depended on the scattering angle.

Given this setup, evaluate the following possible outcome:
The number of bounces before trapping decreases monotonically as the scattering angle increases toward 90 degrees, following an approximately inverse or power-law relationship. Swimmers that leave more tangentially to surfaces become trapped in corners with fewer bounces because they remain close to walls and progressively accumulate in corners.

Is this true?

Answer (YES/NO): NO